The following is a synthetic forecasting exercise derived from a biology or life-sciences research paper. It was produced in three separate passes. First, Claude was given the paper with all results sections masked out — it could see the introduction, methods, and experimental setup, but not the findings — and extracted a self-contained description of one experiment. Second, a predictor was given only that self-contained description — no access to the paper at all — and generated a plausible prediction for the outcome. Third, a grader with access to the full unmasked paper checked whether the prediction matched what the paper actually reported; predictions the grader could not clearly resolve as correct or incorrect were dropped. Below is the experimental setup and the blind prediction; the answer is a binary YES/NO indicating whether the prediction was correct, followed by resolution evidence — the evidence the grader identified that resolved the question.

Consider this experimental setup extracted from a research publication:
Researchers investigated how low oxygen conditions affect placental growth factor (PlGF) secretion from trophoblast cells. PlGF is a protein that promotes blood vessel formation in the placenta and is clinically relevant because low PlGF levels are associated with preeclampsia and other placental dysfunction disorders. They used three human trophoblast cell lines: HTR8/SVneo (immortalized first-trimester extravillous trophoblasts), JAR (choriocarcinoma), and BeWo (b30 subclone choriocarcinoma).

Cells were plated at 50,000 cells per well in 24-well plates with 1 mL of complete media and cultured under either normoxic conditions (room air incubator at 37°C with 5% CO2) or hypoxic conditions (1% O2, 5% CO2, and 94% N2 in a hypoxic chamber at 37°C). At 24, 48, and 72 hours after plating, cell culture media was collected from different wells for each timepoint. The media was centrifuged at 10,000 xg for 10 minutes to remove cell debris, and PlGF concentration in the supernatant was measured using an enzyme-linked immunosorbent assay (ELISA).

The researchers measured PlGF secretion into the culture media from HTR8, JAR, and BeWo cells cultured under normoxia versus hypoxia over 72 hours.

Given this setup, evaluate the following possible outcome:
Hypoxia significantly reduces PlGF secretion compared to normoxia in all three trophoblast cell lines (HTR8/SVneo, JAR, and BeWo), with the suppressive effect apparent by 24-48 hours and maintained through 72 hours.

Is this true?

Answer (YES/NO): NO